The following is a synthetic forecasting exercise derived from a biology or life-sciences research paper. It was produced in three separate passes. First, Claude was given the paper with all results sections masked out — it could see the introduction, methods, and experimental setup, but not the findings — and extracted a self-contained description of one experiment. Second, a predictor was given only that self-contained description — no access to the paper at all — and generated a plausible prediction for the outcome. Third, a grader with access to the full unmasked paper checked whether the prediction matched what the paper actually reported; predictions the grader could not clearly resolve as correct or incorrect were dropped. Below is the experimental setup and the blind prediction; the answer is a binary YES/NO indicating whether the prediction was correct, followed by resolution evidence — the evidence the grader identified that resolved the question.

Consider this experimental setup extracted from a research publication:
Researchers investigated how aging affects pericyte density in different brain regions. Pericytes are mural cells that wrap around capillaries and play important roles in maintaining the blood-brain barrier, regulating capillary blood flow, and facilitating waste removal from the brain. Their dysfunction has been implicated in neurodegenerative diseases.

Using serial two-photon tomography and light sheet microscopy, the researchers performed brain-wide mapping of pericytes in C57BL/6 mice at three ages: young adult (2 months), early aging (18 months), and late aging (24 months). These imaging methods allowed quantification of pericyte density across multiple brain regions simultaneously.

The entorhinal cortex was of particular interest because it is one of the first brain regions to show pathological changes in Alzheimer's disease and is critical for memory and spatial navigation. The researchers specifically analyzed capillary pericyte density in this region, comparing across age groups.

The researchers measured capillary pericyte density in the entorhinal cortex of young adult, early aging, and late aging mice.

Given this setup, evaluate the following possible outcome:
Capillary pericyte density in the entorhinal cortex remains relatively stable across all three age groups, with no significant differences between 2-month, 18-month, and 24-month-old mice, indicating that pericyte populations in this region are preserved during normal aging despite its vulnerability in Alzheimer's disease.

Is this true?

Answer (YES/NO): NO